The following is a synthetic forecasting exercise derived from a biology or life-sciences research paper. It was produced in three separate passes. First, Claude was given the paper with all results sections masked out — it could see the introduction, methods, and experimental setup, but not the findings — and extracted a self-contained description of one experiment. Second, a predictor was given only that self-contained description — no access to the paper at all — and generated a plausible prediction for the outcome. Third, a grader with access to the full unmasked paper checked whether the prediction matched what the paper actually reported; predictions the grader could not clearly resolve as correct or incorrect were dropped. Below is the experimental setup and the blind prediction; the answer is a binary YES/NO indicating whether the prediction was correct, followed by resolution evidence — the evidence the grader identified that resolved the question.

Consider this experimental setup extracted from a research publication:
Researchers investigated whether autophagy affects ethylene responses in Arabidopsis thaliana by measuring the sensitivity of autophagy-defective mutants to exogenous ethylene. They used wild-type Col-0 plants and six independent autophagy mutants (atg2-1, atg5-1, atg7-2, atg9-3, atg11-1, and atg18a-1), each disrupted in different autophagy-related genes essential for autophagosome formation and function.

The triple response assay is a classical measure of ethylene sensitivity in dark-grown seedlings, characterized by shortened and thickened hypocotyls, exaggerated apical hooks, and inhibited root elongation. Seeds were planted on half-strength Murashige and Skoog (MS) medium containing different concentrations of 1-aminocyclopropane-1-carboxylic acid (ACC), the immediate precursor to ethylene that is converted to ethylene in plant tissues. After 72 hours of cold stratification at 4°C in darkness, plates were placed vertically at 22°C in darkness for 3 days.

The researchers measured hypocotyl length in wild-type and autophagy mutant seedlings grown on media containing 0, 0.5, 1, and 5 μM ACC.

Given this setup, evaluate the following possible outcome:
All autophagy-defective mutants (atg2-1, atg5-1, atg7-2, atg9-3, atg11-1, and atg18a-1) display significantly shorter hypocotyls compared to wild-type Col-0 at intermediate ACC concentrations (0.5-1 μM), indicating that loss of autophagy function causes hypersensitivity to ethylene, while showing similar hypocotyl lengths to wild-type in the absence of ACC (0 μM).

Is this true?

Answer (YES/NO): NO